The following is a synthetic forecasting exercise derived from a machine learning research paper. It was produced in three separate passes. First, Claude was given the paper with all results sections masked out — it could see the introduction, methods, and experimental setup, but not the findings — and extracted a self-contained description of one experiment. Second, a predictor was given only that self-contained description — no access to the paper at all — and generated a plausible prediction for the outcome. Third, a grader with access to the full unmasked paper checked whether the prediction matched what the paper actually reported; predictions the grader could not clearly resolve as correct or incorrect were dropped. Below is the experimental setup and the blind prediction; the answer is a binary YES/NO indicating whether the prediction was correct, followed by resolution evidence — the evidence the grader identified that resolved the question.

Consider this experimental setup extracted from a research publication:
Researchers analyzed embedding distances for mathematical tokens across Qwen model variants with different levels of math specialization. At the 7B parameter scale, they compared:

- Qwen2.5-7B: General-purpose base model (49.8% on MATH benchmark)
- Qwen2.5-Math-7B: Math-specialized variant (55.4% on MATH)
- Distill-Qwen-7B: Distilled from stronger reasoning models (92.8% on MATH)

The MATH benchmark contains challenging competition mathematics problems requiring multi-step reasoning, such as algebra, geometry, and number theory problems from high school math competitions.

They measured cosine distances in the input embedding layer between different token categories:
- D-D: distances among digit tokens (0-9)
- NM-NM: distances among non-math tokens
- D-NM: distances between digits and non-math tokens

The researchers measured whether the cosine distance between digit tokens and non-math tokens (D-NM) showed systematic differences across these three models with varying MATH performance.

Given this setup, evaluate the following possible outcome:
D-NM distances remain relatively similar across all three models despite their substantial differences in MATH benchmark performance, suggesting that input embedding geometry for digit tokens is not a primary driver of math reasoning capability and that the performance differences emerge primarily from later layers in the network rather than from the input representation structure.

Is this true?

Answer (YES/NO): NO